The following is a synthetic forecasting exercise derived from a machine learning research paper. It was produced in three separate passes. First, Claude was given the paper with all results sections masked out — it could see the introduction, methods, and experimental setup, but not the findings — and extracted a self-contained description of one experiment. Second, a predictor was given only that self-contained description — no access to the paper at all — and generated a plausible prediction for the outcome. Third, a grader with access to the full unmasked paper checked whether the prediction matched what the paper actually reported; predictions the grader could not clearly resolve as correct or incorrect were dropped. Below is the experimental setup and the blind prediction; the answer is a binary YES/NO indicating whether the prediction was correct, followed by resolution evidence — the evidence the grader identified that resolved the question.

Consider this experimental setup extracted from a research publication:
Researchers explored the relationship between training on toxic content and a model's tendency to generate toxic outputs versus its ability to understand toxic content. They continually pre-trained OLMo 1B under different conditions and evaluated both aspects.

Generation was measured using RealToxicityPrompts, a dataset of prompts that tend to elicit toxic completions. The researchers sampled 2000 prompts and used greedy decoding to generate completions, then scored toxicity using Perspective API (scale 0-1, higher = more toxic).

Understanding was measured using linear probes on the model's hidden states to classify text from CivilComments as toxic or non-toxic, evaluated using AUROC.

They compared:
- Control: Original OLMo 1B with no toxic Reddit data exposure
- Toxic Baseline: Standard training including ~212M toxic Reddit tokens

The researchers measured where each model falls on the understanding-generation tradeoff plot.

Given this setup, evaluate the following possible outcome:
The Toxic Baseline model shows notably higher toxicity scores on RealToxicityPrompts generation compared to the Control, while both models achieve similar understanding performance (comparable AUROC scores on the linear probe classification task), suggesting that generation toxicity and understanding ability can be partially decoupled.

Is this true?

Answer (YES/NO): NO